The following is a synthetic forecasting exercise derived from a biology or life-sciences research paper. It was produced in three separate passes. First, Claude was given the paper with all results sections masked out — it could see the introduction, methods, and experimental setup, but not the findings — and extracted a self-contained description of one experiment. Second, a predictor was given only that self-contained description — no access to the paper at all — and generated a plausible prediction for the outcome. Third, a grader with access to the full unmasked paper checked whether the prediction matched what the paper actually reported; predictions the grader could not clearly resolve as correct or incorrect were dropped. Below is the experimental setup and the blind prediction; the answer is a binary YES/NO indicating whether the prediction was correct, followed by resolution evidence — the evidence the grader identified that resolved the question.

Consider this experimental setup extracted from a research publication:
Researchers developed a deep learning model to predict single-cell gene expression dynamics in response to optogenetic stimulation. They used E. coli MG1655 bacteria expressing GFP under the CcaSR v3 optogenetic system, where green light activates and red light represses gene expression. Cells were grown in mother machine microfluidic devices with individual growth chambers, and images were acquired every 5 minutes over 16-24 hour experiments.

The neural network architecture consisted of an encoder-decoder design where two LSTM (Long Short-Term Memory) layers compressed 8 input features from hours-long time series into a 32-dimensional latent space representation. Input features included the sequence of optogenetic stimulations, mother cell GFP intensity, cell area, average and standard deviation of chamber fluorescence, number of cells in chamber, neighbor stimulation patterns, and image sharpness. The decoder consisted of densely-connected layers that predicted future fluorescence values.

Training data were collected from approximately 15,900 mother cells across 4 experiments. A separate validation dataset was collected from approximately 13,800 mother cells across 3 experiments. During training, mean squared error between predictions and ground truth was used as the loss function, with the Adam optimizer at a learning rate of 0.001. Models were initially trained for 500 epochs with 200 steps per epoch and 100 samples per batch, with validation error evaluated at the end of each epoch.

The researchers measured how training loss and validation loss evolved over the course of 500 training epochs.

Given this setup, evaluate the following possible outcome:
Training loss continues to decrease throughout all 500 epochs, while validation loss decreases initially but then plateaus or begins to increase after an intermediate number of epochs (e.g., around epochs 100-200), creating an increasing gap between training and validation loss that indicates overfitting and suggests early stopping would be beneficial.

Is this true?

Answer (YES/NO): YES